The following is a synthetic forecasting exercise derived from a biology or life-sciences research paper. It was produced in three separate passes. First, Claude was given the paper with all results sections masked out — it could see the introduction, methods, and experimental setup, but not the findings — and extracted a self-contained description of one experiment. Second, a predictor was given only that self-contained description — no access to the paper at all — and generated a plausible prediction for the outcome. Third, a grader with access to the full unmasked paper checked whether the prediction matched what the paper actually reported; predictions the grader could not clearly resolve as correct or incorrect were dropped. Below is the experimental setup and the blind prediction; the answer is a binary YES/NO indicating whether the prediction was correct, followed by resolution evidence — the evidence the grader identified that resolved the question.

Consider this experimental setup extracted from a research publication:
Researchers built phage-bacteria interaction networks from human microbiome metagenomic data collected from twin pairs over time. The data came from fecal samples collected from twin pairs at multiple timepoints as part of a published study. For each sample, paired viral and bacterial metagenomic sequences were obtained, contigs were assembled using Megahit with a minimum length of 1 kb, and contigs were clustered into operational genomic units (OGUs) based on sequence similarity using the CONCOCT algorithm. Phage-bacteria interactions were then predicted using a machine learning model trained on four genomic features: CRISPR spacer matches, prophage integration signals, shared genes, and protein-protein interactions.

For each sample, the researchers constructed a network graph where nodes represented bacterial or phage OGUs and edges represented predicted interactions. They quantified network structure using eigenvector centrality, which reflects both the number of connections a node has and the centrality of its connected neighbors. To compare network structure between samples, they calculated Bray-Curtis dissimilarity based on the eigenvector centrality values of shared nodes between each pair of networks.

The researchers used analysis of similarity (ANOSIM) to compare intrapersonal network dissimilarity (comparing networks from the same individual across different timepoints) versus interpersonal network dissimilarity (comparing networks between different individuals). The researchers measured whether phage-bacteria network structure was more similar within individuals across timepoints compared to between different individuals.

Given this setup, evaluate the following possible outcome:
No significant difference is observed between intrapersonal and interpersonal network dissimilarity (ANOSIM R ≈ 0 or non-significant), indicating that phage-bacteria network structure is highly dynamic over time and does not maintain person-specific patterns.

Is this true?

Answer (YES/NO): NO